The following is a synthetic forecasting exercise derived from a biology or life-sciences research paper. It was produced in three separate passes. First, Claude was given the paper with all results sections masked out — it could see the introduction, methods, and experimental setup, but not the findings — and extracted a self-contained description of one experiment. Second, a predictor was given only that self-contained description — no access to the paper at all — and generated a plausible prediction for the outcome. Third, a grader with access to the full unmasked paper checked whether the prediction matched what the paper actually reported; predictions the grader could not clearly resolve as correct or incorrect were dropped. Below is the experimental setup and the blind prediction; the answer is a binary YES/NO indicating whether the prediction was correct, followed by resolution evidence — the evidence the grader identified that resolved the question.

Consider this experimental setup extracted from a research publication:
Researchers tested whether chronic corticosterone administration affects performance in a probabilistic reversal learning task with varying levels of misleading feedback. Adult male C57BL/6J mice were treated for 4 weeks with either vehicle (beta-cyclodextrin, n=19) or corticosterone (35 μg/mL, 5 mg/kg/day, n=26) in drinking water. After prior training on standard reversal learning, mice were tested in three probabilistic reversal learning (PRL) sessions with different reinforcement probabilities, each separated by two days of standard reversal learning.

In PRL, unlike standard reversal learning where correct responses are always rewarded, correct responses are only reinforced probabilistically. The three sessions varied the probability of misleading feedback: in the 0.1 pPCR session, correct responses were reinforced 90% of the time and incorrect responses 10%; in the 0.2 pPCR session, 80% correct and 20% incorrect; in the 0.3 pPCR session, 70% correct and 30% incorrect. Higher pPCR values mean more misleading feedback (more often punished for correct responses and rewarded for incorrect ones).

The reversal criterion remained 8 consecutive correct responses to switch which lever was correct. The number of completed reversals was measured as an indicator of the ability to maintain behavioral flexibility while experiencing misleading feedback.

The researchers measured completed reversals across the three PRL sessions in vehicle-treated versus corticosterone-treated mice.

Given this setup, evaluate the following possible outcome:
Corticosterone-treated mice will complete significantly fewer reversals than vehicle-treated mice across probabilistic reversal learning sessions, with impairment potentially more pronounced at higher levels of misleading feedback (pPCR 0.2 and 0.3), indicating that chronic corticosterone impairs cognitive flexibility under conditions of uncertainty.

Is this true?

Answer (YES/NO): NO